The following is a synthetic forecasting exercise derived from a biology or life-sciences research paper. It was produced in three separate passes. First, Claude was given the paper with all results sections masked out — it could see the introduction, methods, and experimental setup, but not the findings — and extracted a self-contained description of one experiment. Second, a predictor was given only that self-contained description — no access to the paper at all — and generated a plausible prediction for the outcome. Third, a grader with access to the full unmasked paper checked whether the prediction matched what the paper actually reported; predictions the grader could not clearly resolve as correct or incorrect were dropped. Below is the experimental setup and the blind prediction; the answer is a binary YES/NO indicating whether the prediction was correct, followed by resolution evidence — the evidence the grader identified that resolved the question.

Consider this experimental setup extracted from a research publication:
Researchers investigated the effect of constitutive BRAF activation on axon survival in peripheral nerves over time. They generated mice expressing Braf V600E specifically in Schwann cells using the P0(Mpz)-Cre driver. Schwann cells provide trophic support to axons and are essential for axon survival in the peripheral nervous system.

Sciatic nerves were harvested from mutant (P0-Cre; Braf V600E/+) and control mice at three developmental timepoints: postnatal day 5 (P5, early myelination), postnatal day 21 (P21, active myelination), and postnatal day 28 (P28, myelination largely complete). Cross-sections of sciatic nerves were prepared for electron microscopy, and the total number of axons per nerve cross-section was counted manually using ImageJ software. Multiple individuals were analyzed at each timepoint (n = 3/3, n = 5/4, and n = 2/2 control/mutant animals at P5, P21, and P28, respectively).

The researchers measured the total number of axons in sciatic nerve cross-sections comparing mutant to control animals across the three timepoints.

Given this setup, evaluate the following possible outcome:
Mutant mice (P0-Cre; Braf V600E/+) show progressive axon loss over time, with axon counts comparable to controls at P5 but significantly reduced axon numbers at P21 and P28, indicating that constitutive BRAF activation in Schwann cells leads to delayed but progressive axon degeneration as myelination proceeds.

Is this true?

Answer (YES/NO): YES